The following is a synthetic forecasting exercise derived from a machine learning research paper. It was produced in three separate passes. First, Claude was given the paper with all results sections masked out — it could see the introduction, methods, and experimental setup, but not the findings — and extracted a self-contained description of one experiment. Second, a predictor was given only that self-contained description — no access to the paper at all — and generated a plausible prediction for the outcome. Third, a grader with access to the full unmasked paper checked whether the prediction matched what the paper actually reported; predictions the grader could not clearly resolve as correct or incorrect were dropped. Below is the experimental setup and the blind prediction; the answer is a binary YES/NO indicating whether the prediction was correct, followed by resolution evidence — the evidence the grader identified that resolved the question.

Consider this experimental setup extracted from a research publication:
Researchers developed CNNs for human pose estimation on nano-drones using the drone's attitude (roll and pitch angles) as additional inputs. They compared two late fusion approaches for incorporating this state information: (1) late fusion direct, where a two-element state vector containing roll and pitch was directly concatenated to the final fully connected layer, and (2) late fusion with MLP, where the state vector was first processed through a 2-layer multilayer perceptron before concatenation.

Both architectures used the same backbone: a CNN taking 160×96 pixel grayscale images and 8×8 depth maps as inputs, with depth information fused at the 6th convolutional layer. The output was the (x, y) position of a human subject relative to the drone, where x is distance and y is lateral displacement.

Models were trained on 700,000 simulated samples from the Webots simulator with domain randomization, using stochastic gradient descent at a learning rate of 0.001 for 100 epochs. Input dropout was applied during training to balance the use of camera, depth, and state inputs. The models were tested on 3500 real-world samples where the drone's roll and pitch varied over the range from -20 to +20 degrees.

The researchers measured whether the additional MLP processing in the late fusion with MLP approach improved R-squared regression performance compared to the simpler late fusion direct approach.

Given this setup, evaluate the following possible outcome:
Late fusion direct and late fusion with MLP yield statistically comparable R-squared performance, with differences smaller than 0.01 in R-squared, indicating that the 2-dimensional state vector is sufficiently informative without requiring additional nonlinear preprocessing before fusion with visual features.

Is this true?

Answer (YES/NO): NO